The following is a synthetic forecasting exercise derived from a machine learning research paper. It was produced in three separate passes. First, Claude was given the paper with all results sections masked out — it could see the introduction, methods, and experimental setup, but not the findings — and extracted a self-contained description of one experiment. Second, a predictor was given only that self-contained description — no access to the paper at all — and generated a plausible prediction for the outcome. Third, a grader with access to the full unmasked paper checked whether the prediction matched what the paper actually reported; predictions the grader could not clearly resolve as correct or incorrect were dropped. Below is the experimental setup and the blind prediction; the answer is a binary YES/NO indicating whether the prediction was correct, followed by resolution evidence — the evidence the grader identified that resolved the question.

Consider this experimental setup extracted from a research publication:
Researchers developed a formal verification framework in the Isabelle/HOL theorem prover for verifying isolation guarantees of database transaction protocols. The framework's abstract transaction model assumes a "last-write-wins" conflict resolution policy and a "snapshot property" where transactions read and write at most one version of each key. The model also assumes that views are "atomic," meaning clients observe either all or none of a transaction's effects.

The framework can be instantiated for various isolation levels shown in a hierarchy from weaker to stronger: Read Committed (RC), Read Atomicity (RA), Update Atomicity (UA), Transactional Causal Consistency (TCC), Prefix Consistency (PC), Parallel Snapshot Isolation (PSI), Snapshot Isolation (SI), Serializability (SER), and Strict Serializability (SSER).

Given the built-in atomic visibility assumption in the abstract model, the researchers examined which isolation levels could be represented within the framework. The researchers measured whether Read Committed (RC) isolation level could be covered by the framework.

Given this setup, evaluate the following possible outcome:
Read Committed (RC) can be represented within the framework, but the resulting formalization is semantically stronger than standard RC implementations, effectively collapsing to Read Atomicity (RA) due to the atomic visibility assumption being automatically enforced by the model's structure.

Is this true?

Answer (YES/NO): NO